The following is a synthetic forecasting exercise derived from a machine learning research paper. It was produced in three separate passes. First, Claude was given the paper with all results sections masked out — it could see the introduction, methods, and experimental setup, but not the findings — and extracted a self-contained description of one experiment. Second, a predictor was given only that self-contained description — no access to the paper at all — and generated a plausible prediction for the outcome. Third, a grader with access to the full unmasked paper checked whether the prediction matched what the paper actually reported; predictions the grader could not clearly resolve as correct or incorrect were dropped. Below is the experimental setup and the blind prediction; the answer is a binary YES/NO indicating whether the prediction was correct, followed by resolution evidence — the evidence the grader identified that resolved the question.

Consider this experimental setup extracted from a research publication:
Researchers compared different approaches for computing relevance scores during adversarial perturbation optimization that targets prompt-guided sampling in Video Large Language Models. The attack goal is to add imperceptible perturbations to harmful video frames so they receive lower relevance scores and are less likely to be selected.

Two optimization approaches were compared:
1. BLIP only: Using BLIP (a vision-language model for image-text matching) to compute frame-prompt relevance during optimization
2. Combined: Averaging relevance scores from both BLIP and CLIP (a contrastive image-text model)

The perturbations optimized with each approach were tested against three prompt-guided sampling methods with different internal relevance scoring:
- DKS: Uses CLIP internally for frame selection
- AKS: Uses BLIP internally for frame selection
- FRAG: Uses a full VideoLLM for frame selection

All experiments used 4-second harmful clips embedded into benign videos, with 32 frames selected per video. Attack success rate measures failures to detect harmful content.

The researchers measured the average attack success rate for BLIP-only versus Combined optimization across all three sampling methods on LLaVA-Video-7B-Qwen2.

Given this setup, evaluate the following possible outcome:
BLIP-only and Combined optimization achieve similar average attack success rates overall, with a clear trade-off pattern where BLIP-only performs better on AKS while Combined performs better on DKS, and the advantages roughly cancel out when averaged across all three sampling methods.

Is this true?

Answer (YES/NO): NO